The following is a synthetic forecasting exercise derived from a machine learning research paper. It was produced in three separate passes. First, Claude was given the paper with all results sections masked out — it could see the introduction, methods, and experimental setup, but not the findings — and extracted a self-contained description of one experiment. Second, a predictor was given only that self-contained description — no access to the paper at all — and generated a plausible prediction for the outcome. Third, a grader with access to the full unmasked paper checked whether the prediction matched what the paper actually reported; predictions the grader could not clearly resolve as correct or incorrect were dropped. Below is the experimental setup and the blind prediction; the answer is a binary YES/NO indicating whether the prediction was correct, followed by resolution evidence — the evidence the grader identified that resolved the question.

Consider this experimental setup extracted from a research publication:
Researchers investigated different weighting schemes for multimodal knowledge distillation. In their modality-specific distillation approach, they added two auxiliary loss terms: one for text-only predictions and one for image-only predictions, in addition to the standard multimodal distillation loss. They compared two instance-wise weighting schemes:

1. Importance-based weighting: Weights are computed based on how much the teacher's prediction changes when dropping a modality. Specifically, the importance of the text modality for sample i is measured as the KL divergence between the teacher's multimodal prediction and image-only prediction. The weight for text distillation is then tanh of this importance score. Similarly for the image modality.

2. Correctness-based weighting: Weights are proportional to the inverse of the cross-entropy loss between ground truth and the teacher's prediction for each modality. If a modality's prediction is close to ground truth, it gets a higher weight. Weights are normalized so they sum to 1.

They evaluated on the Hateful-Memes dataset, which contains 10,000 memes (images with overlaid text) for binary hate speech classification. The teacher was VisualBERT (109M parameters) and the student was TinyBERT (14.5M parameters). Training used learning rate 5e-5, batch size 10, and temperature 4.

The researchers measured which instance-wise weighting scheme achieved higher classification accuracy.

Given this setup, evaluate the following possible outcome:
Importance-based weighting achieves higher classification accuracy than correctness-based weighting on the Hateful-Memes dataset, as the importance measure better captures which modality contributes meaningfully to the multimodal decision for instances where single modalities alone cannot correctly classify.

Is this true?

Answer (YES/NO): NO